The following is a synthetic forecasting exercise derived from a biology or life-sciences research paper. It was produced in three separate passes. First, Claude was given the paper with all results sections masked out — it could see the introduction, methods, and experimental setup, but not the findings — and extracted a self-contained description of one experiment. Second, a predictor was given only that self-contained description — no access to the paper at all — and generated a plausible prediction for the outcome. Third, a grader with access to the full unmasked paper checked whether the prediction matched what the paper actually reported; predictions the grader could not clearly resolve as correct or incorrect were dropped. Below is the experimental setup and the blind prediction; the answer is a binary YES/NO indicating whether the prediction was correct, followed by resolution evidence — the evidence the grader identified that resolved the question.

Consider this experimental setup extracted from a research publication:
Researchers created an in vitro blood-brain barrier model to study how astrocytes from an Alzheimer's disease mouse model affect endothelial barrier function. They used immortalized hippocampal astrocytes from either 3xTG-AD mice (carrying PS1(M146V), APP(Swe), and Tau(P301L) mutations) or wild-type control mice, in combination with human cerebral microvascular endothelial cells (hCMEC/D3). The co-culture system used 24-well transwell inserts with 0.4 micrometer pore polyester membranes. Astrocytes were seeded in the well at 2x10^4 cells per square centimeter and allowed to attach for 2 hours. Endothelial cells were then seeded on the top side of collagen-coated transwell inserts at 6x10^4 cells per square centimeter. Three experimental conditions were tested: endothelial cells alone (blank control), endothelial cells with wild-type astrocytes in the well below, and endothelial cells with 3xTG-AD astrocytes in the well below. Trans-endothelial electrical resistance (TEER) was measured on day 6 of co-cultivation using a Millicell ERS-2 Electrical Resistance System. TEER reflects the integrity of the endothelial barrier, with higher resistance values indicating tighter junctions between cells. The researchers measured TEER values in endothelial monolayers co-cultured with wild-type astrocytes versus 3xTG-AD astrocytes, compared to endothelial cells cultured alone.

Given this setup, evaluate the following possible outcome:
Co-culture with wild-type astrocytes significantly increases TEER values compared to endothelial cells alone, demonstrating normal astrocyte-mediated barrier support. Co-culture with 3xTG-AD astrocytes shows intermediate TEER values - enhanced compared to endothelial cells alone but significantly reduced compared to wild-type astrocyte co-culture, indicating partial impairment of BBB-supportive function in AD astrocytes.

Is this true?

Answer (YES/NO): NO